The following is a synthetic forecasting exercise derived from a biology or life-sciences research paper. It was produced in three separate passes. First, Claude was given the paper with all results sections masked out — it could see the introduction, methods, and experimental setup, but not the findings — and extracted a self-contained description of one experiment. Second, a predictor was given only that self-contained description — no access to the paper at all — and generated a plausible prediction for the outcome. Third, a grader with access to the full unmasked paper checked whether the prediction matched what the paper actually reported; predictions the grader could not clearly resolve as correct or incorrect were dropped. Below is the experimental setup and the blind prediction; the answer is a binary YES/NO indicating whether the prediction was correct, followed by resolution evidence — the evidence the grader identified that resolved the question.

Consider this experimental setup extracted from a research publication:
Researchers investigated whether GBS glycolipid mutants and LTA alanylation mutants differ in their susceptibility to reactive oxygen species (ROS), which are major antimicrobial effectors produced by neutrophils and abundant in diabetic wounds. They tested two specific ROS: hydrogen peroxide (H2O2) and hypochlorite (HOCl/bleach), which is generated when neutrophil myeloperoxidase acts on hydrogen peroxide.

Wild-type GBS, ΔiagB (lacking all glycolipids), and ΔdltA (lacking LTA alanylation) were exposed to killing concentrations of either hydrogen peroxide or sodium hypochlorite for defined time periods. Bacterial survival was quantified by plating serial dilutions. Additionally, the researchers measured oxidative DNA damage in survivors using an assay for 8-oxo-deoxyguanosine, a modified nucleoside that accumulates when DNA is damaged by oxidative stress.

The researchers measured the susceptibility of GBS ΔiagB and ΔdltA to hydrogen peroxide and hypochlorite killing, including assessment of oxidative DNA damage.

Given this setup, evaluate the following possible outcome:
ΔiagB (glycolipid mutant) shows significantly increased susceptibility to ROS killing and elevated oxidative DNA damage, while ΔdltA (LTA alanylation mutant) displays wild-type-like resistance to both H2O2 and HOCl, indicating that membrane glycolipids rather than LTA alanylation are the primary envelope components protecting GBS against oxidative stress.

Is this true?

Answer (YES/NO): YES